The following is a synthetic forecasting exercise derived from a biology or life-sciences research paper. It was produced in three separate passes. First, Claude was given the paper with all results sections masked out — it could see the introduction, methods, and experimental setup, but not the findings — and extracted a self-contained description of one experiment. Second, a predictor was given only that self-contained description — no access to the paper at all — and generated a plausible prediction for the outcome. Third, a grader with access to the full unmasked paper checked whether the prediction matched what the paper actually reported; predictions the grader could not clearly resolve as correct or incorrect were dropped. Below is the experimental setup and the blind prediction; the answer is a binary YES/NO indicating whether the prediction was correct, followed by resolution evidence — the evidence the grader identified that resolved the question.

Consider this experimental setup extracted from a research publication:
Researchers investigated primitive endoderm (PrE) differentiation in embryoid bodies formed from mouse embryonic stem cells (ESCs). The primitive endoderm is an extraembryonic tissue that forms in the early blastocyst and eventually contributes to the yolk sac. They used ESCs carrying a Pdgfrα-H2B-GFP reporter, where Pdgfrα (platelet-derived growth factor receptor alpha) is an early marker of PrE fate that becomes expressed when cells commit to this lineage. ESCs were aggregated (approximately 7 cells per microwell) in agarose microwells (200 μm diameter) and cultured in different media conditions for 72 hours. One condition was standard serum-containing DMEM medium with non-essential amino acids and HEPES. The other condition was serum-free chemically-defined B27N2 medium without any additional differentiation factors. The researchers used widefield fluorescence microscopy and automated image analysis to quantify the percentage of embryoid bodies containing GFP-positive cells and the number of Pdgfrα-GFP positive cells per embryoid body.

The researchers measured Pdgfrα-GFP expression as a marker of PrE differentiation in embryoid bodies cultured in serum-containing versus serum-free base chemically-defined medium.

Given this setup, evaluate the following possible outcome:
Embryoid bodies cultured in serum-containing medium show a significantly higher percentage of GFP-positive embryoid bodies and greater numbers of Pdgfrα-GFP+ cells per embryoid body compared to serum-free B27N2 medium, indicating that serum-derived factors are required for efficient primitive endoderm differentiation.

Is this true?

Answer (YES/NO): YES